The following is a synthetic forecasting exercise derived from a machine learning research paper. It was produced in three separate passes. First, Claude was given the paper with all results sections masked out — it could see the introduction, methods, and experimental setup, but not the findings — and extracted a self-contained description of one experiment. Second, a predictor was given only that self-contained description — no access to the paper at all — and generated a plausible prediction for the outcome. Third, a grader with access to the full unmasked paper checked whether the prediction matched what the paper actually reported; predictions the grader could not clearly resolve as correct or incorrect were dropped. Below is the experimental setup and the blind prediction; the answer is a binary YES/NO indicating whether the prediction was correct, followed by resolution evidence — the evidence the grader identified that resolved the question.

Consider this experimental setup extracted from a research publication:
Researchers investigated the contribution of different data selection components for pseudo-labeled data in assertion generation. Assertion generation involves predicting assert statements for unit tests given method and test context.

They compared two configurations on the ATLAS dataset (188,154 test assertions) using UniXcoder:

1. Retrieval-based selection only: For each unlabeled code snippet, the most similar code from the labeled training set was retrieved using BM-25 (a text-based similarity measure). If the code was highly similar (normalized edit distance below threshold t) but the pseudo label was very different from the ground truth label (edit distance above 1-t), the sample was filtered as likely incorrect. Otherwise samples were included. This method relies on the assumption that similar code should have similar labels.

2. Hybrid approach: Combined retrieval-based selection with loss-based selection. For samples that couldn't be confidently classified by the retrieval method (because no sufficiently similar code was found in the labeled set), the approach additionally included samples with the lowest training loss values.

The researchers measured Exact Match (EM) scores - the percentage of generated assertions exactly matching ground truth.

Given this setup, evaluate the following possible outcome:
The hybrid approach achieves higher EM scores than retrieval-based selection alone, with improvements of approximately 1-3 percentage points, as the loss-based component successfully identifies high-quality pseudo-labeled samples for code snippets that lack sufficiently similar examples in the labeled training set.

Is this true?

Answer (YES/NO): YES